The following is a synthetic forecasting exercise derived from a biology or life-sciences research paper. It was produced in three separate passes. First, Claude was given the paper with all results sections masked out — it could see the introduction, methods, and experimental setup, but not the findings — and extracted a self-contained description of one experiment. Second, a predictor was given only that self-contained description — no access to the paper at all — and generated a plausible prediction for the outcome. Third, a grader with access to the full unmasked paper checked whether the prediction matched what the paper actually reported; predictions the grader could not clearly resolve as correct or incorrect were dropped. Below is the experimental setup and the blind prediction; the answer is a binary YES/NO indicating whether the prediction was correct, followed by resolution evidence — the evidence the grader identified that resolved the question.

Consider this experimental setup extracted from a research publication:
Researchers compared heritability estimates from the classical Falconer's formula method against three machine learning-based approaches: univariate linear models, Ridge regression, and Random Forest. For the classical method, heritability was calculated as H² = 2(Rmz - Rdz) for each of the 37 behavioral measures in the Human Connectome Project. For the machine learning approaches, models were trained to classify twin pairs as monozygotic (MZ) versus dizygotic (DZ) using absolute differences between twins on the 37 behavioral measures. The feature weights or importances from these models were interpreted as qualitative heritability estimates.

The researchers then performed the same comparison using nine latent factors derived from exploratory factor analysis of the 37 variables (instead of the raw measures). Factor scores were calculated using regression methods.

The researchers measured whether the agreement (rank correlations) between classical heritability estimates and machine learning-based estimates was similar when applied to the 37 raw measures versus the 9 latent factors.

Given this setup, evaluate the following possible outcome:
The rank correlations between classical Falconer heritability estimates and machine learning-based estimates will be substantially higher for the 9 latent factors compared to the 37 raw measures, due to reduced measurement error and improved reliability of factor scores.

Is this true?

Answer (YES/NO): NO